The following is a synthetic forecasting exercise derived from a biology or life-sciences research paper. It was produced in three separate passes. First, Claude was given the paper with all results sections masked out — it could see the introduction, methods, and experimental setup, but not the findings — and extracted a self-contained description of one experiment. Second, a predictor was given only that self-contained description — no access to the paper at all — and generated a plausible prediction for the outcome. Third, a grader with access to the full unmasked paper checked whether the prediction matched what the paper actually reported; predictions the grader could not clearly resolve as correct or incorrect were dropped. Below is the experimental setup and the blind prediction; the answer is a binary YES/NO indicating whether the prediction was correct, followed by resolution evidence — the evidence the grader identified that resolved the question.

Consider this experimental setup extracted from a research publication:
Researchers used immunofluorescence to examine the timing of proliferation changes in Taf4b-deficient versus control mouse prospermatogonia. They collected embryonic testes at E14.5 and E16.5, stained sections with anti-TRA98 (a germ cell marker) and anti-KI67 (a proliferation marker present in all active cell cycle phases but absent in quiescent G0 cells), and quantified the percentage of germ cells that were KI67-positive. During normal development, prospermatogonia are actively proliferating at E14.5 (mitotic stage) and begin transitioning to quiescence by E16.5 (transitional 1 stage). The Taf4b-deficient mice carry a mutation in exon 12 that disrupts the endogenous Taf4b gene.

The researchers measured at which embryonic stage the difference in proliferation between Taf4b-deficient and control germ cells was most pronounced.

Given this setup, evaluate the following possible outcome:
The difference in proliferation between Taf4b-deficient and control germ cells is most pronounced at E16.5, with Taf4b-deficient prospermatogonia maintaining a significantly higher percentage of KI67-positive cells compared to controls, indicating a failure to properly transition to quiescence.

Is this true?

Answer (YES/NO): NO